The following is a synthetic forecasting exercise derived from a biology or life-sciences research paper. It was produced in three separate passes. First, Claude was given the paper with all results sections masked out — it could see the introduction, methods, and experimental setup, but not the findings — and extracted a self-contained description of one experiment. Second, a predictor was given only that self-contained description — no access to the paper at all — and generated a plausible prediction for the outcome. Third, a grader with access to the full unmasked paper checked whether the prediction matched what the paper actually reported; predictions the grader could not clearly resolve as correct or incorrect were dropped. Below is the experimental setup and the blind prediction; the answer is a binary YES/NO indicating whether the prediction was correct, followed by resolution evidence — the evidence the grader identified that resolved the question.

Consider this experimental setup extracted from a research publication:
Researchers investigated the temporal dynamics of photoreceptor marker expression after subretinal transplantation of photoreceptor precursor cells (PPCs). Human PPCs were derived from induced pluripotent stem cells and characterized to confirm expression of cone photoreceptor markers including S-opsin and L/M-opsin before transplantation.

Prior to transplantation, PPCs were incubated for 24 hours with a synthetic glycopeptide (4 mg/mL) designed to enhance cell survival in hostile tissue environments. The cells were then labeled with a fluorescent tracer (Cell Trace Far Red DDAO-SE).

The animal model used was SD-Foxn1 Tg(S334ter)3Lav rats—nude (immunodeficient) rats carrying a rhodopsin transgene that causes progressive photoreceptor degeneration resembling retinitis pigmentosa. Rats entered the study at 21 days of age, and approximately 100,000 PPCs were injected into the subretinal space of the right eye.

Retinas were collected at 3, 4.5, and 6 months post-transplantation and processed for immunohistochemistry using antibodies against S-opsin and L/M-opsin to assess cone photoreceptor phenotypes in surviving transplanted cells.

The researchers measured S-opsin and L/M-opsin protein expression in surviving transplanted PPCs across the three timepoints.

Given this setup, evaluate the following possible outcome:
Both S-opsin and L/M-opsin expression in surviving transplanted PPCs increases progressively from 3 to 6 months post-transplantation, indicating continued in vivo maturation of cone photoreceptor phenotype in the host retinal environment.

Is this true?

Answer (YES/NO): NO